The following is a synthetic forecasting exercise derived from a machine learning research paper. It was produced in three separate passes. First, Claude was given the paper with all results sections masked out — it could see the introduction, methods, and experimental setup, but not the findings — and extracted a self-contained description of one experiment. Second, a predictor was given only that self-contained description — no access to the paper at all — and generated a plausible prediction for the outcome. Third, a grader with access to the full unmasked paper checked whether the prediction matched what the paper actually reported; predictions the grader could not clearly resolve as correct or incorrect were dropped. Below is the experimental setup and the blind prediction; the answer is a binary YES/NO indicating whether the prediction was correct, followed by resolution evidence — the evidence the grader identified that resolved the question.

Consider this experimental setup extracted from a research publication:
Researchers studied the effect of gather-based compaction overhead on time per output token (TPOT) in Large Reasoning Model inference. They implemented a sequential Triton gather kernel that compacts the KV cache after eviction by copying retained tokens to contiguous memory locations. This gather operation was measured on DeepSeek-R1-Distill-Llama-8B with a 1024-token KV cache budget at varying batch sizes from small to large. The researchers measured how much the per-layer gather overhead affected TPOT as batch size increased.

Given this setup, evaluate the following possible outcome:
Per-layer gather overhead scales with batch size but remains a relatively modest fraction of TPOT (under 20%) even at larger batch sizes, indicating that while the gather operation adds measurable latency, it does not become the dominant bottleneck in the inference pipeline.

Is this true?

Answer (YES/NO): NO